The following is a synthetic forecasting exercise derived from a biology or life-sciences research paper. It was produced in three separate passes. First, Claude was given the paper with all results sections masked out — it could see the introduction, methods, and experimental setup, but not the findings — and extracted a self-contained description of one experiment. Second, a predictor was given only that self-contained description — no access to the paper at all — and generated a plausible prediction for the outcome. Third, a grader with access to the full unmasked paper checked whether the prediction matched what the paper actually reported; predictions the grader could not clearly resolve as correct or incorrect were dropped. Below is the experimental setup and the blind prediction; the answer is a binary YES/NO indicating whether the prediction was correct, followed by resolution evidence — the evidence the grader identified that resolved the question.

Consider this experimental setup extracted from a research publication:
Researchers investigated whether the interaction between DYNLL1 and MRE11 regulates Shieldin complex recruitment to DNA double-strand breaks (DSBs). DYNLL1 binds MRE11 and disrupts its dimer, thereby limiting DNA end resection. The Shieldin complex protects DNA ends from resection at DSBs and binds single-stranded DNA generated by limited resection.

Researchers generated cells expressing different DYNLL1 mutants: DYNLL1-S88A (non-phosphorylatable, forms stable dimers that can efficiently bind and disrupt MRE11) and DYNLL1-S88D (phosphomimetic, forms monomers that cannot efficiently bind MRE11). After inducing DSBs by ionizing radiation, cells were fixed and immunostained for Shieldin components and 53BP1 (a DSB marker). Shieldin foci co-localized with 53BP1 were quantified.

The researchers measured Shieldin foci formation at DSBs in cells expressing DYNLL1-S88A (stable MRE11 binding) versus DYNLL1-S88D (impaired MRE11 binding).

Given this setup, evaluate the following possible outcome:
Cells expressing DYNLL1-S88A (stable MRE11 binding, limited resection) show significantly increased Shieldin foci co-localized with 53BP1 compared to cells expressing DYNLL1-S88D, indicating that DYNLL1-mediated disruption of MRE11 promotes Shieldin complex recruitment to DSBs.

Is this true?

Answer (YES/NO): NO